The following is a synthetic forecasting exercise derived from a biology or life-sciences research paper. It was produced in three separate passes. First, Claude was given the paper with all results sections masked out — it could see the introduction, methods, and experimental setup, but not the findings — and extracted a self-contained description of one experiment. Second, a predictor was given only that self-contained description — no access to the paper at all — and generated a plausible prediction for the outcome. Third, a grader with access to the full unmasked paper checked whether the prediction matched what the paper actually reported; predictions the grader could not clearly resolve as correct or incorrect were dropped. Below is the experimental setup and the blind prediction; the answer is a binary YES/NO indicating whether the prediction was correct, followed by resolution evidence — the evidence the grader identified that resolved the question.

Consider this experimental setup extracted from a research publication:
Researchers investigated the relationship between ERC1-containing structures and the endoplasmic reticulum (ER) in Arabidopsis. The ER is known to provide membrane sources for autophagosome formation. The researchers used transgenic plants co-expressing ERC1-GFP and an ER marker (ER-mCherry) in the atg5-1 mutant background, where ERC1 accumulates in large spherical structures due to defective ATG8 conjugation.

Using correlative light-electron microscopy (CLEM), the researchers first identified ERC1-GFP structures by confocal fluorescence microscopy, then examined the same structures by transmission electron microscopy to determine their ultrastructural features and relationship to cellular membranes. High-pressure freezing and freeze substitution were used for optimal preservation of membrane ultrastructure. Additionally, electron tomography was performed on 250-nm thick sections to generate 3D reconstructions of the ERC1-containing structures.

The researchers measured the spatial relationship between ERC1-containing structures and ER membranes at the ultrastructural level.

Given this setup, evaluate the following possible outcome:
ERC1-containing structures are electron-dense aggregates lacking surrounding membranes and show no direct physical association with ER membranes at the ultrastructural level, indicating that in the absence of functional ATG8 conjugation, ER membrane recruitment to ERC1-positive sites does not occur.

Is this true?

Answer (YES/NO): NO